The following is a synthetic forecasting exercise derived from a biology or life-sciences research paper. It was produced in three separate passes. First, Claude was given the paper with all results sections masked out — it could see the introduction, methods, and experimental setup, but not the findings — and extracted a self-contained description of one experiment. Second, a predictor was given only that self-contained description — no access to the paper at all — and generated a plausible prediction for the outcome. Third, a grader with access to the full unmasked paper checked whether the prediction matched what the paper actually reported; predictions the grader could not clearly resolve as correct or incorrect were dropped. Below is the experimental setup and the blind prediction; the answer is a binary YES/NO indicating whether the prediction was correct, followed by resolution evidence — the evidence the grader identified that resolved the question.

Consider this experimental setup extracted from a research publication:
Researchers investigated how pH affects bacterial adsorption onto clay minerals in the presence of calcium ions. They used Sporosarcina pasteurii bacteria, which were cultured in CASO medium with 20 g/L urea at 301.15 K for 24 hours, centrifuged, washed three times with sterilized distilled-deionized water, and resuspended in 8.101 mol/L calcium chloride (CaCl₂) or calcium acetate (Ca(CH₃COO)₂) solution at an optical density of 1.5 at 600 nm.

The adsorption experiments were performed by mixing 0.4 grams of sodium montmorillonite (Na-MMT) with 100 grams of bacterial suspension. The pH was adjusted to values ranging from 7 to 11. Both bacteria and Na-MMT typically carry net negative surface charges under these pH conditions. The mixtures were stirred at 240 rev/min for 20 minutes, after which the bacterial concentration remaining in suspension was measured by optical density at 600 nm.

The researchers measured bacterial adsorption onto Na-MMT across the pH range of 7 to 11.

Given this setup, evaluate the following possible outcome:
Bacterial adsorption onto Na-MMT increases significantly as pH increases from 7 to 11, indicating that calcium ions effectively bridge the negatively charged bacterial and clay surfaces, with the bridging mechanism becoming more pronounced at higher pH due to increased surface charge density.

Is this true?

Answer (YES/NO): NO